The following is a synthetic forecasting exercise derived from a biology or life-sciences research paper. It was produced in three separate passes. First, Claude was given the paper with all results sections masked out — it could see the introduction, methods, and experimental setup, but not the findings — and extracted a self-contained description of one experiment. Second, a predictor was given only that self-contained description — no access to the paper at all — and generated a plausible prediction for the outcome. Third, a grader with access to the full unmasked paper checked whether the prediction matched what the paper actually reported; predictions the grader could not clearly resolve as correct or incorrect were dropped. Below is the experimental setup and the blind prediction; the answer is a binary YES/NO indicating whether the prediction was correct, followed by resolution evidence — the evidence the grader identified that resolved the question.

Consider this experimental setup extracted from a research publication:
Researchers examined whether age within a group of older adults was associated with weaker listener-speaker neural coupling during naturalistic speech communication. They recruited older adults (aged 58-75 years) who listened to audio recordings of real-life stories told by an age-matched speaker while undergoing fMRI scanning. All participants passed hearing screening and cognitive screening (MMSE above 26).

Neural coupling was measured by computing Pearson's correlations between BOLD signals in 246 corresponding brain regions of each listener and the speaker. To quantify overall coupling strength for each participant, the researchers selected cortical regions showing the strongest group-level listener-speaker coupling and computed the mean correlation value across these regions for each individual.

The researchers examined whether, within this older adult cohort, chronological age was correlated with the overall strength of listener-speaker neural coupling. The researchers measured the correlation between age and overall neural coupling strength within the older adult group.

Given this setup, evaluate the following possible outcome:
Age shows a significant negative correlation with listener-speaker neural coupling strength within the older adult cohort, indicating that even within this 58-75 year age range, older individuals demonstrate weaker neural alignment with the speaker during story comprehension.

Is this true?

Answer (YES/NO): YES